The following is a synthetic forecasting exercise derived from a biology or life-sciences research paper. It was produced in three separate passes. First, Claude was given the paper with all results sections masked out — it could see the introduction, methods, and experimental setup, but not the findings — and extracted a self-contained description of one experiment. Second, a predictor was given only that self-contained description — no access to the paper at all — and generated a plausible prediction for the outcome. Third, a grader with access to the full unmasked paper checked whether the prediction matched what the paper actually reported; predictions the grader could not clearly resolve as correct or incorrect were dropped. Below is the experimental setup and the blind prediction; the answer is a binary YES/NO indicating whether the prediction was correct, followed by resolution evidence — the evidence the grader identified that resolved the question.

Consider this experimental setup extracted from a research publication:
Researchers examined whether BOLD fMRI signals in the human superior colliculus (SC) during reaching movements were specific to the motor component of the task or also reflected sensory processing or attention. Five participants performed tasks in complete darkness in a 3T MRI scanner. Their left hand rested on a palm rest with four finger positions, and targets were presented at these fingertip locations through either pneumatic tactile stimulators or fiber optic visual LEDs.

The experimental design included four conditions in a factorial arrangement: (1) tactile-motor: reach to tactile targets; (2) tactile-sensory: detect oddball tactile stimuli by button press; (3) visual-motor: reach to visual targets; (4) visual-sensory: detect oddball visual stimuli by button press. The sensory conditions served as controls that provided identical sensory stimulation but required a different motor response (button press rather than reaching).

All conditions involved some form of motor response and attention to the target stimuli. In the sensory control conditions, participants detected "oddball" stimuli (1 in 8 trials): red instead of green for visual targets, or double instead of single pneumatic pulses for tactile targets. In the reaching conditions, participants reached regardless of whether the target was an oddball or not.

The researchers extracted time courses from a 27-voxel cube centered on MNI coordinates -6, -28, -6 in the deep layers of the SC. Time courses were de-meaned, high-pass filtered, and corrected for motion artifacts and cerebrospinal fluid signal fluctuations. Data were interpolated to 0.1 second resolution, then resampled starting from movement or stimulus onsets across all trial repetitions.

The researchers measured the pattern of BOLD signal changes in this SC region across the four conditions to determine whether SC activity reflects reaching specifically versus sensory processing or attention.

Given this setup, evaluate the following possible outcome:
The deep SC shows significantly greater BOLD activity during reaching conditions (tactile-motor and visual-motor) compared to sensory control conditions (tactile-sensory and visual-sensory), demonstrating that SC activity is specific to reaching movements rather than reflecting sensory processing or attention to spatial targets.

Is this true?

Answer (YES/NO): YES